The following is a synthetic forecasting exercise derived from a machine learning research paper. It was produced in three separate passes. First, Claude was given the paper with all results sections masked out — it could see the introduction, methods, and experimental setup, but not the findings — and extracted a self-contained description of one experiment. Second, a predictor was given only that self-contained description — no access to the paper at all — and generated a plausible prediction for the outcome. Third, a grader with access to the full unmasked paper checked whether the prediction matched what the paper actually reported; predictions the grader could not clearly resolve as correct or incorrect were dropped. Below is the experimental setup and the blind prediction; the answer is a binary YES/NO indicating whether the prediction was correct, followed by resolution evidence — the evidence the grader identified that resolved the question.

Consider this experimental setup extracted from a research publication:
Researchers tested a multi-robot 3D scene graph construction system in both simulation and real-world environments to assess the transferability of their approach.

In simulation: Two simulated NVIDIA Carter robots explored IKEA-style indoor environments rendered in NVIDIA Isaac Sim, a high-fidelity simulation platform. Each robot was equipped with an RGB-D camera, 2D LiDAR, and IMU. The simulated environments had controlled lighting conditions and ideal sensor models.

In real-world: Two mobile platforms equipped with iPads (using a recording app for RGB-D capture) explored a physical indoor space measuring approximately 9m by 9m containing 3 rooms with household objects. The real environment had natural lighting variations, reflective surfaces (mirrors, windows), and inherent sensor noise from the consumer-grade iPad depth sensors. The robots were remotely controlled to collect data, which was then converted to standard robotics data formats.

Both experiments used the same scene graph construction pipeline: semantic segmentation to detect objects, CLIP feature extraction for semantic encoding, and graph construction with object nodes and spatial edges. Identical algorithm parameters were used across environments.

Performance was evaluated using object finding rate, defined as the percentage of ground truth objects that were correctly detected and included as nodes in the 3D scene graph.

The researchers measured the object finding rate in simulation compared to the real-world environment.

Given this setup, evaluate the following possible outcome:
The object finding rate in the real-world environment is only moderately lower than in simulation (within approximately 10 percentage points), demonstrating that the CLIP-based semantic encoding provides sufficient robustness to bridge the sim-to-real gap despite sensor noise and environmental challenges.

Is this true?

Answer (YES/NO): NO